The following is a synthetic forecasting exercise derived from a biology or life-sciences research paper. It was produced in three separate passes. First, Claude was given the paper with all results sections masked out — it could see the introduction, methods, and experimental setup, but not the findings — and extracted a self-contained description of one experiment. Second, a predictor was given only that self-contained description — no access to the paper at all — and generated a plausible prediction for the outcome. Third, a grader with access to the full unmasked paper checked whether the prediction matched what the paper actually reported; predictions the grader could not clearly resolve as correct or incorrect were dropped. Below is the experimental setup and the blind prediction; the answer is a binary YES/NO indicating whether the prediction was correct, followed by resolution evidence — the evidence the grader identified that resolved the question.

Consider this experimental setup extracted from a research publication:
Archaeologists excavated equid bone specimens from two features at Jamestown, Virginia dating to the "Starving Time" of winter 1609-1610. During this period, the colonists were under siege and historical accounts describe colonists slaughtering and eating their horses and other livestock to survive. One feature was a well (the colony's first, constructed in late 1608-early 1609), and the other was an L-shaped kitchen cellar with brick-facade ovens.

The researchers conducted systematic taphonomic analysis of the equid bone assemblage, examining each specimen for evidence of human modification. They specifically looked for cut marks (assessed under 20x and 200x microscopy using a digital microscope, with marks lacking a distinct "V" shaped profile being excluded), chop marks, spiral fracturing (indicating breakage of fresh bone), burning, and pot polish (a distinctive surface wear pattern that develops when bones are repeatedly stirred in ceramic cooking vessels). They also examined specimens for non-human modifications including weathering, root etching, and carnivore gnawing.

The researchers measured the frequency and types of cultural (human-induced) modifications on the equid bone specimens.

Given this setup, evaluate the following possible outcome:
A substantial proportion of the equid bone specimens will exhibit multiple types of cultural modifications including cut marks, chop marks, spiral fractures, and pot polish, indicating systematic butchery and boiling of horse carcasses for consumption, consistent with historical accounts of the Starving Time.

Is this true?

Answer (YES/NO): YES